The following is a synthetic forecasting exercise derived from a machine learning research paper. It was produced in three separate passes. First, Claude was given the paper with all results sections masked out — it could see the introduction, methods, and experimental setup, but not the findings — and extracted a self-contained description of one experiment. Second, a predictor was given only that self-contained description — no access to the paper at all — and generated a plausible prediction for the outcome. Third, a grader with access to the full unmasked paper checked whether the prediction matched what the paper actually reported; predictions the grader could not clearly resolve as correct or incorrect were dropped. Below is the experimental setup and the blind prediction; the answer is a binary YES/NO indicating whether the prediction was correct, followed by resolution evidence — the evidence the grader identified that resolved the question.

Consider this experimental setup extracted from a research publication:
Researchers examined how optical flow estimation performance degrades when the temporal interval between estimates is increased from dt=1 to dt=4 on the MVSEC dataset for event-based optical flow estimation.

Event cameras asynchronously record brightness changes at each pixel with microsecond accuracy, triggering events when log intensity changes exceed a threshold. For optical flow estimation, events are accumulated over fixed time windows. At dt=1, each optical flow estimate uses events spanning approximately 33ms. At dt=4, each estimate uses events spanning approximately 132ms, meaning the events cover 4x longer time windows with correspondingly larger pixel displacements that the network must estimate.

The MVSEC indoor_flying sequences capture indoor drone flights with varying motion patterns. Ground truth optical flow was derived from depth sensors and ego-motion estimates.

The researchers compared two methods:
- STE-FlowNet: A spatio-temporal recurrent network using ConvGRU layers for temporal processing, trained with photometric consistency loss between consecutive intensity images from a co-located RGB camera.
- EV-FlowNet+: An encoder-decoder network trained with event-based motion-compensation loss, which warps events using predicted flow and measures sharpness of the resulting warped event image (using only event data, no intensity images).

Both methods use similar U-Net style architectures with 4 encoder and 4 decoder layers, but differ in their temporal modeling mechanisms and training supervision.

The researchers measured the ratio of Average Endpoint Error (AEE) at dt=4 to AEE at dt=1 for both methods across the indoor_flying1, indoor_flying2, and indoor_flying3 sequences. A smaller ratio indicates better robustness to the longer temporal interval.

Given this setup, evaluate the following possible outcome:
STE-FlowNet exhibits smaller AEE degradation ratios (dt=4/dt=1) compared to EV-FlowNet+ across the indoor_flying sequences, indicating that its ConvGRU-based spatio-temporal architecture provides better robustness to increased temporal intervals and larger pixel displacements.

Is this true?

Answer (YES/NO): YES